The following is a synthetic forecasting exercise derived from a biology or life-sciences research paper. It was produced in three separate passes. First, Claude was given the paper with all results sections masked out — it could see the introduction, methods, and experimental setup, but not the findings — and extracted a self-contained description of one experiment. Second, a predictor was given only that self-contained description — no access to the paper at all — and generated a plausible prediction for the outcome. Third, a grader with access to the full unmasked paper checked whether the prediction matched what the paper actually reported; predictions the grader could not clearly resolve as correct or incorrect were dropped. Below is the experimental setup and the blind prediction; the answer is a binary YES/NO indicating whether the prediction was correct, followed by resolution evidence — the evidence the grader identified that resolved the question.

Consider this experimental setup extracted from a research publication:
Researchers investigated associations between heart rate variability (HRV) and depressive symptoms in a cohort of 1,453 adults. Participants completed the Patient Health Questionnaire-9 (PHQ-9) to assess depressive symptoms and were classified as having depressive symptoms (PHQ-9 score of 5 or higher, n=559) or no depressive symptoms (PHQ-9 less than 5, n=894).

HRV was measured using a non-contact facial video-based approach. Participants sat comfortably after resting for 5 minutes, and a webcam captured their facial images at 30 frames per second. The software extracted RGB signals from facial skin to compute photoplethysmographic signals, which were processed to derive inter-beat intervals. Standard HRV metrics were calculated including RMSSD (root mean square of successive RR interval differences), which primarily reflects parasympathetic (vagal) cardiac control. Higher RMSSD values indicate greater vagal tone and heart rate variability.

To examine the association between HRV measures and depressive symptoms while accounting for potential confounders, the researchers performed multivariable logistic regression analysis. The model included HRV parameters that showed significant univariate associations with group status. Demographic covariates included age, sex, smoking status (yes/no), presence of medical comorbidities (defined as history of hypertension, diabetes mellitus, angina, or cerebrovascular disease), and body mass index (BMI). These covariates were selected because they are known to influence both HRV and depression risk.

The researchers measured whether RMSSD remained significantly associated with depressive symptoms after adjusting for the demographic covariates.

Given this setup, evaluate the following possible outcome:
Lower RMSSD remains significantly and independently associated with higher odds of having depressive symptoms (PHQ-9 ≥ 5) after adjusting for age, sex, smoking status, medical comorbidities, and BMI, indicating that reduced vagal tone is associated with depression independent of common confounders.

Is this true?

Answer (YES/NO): YES